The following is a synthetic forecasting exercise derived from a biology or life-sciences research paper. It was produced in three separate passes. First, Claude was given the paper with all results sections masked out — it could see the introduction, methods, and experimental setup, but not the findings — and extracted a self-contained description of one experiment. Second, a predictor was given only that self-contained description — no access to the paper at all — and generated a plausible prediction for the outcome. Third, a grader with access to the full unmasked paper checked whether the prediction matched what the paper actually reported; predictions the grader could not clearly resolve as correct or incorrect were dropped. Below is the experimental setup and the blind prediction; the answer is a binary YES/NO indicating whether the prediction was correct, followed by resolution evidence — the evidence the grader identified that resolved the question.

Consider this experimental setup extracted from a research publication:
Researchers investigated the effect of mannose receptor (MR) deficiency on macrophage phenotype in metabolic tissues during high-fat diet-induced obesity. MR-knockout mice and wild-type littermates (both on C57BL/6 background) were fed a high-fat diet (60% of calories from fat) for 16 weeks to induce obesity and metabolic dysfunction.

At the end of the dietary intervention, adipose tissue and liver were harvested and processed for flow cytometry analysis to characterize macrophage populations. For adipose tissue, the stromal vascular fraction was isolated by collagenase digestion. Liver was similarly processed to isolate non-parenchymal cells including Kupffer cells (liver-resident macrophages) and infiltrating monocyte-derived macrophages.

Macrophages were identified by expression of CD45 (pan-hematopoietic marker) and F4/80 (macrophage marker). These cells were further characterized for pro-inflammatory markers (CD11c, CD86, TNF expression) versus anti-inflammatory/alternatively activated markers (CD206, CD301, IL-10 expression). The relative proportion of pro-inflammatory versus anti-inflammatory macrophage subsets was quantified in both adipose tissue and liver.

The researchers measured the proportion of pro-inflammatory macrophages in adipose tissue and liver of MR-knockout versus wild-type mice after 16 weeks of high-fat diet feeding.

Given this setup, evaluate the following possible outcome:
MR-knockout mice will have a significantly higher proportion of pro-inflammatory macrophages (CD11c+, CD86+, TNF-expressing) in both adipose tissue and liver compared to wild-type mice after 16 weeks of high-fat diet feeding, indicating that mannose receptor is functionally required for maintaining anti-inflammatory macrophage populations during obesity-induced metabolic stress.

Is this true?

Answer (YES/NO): NO